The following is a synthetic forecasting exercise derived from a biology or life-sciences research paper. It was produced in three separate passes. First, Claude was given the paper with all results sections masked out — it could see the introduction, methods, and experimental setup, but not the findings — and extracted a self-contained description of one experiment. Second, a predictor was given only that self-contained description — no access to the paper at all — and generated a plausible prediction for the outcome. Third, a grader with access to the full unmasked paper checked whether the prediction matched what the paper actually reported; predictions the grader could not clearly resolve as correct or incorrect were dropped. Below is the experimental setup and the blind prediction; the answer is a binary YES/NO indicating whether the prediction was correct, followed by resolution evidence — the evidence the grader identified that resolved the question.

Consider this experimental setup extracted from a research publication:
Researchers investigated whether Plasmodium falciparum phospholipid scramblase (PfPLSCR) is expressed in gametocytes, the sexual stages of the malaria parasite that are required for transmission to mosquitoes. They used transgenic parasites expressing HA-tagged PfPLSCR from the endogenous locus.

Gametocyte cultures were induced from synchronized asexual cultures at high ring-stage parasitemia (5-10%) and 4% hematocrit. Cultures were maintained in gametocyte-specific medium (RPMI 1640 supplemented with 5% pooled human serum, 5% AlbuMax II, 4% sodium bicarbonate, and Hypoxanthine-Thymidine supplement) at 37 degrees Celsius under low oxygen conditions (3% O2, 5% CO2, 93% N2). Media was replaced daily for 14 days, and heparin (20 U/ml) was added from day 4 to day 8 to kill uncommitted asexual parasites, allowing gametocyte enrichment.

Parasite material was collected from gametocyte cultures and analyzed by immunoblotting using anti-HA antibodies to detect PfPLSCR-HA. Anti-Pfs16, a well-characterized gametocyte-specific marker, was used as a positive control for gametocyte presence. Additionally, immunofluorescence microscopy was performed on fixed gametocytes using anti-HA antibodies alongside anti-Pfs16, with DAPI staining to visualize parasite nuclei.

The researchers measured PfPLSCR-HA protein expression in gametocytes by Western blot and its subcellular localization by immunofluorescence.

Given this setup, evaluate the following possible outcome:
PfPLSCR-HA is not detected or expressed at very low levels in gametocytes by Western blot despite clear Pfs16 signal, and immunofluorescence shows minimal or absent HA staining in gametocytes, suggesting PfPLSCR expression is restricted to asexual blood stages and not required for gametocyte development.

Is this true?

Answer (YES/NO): NO